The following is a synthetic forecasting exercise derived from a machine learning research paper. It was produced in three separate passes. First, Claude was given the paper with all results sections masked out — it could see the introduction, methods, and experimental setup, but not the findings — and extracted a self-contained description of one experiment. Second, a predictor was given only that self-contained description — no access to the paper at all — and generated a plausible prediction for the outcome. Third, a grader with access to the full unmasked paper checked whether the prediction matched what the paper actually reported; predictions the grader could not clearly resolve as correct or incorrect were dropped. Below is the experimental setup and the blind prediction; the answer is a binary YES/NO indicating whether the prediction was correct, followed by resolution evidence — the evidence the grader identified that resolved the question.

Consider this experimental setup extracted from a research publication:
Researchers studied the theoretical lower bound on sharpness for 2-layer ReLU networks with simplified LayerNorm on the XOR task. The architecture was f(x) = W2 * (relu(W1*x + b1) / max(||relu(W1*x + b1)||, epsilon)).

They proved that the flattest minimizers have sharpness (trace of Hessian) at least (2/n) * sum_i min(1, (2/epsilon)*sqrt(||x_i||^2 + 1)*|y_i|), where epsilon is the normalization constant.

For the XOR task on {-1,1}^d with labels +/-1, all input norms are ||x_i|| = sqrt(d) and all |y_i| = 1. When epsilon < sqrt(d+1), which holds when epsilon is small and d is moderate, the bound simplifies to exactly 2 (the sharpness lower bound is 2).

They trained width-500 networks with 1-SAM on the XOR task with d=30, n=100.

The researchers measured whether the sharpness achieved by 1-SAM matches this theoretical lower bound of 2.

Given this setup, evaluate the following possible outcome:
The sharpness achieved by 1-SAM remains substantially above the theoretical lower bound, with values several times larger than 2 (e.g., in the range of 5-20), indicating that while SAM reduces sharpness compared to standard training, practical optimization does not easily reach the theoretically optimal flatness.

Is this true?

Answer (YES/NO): NO